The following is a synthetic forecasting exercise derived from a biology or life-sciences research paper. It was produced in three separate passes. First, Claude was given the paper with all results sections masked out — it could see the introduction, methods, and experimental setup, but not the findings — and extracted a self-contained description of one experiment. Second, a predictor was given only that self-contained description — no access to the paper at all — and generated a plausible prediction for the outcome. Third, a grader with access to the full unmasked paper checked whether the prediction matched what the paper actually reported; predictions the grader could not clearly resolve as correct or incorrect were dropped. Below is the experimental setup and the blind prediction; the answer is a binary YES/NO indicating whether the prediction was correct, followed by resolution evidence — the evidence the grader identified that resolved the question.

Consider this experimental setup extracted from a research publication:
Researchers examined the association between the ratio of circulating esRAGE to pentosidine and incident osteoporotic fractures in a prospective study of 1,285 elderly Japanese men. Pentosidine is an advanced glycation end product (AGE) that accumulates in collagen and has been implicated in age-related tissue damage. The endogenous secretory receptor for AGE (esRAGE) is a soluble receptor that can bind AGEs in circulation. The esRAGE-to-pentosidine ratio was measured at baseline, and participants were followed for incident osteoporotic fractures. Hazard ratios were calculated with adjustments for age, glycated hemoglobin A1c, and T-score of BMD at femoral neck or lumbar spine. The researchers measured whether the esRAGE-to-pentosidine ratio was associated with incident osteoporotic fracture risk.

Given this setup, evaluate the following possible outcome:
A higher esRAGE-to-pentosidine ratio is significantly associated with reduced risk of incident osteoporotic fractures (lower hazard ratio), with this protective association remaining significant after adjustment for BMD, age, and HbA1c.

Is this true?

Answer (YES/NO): YES